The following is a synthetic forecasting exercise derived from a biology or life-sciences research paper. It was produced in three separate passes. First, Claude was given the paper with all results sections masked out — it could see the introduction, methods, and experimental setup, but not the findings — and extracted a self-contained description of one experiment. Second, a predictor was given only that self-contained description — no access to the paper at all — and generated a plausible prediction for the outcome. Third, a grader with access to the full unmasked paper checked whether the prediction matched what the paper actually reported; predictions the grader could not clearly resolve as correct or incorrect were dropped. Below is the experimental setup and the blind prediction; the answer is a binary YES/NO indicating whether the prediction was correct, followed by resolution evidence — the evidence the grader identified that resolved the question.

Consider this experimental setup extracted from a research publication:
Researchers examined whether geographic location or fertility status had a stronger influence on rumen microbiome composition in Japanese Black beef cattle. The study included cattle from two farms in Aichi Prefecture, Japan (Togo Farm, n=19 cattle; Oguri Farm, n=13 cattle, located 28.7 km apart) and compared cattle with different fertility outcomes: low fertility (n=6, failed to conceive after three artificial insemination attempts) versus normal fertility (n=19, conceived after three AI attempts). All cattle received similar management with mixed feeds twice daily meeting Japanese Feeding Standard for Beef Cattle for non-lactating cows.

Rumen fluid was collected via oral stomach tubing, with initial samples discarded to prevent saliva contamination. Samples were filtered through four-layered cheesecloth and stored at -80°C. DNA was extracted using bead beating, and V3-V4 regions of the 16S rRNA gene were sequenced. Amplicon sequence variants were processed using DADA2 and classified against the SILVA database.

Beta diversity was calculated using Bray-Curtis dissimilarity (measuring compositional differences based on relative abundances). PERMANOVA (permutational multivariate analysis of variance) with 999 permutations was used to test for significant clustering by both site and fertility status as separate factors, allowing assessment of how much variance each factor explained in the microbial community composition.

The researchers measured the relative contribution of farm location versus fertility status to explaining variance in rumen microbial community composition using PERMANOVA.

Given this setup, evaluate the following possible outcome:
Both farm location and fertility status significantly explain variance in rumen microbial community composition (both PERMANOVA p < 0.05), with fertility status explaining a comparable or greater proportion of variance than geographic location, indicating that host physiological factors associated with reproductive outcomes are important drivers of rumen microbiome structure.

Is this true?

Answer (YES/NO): NO